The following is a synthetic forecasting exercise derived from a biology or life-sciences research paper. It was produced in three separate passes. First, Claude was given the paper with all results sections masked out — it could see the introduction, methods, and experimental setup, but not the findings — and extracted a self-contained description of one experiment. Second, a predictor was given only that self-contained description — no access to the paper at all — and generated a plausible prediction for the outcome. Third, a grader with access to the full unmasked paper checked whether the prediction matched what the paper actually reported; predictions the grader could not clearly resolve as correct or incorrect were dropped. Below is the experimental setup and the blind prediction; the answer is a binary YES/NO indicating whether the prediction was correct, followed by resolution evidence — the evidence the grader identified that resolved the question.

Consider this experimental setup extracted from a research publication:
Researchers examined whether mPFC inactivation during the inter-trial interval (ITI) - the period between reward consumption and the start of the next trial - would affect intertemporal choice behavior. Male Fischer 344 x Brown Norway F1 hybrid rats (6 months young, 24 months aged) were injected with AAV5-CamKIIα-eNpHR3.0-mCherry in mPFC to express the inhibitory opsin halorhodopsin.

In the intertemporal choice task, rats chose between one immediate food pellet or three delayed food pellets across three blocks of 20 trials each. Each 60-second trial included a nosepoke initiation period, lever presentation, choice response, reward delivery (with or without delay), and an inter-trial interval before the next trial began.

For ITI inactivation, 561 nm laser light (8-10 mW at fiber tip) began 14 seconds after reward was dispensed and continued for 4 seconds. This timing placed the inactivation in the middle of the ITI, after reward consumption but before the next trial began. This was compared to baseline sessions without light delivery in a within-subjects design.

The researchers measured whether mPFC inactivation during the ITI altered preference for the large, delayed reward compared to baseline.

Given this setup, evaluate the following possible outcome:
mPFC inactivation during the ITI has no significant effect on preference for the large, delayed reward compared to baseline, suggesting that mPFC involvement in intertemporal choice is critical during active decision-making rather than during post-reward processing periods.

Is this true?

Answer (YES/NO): YES